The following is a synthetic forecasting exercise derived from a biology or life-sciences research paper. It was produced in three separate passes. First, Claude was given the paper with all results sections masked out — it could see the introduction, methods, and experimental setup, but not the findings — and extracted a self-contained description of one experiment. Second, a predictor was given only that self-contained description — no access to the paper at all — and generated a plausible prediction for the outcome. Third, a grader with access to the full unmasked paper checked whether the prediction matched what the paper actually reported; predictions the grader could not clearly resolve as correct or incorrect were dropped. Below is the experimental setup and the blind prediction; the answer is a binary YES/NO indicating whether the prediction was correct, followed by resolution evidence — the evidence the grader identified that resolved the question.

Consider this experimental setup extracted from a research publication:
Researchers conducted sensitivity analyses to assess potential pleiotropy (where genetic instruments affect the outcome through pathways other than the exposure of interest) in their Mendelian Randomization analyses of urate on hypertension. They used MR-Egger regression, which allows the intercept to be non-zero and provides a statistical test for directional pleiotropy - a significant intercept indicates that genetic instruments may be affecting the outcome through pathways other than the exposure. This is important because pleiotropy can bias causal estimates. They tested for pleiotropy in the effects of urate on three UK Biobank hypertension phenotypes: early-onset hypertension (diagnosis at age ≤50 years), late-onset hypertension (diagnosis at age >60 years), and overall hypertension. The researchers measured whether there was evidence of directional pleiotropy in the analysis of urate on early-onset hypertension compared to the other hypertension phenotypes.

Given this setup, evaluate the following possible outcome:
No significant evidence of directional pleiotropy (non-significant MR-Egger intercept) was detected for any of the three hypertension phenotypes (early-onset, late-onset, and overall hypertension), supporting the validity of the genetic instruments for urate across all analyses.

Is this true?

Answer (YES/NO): NO